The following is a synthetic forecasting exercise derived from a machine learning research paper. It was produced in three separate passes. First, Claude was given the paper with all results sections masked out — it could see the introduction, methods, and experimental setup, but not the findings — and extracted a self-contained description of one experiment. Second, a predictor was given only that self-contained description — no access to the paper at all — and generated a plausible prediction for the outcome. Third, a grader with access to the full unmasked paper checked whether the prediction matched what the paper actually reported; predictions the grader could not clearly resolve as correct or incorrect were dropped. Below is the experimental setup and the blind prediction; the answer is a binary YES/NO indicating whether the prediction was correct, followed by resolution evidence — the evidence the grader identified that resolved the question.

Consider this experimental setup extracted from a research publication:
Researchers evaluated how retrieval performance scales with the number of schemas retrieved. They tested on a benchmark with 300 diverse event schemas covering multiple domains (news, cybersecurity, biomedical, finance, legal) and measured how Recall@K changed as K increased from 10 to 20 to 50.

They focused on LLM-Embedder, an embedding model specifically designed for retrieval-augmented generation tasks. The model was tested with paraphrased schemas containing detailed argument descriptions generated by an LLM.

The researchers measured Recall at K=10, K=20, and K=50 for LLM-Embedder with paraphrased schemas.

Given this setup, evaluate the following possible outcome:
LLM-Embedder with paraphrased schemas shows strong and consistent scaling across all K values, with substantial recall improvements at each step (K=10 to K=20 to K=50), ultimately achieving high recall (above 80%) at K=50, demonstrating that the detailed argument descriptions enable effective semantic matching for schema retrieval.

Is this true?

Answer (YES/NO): NO